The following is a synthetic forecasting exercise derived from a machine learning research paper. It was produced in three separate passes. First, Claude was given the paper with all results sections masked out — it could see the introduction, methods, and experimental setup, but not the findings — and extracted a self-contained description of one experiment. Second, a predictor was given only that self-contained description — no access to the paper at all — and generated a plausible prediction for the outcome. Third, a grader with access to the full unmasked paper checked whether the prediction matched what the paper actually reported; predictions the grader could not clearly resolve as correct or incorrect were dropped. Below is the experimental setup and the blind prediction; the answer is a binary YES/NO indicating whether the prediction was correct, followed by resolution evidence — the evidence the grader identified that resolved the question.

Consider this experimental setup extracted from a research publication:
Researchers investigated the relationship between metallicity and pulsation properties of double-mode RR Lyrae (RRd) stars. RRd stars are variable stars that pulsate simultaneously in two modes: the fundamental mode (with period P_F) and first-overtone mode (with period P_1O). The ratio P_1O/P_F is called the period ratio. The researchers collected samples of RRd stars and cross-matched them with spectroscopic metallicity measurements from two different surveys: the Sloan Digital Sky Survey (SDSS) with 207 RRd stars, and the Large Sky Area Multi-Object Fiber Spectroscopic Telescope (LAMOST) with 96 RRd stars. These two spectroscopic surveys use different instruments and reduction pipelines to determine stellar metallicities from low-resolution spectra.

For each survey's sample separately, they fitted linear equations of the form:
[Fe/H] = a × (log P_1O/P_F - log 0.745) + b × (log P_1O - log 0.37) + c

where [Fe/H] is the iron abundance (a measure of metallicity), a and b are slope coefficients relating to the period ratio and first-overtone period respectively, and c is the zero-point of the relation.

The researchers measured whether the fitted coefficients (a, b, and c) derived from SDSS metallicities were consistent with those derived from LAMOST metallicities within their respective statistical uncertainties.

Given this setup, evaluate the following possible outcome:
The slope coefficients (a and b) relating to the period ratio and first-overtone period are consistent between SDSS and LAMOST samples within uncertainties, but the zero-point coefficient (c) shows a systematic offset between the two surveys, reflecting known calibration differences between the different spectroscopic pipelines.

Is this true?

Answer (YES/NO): NO